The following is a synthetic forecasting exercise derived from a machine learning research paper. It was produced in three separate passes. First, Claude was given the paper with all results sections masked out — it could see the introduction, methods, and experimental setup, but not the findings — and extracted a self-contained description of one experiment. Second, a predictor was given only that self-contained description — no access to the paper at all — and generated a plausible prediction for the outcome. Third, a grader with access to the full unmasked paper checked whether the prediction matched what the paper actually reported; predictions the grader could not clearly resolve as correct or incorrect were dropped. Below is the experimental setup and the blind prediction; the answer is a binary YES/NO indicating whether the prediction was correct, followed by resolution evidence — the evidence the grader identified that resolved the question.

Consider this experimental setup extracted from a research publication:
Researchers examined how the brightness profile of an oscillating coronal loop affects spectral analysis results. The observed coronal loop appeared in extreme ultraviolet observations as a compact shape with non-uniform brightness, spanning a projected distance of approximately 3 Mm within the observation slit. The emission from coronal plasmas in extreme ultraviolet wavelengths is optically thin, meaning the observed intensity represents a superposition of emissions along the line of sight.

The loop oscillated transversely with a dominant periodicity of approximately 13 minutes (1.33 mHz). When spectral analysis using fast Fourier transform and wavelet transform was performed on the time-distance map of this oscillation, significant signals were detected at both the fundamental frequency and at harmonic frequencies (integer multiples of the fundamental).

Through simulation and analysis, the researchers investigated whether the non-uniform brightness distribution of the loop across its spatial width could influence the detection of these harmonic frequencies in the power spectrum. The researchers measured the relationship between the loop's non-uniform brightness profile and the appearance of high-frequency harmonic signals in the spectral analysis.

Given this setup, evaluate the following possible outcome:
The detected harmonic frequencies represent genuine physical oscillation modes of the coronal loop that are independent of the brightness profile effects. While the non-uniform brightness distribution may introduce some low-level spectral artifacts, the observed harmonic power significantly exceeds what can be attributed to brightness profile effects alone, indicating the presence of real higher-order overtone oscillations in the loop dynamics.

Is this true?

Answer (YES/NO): NO